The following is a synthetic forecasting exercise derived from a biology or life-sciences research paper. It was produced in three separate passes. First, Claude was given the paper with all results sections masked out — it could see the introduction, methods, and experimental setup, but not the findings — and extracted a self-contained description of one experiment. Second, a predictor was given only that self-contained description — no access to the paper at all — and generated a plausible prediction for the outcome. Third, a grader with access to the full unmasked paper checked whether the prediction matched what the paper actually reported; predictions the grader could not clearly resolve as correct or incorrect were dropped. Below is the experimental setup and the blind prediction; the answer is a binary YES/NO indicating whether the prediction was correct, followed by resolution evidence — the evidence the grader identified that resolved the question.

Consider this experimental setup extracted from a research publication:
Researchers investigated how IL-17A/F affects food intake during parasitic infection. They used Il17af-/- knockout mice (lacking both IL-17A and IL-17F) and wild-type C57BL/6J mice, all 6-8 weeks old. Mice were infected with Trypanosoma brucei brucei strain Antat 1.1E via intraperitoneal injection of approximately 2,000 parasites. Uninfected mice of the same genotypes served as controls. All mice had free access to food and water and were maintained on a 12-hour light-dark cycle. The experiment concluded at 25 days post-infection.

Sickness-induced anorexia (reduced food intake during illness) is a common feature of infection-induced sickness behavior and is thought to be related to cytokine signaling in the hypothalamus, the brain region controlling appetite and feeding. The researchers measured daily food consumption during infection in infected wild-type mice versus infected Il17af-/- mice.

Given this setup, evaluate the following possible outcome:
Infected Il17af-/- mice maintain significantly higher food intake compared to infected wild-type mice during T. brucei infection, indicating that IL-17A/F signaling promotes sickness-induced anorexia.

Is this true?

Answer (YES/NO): NO